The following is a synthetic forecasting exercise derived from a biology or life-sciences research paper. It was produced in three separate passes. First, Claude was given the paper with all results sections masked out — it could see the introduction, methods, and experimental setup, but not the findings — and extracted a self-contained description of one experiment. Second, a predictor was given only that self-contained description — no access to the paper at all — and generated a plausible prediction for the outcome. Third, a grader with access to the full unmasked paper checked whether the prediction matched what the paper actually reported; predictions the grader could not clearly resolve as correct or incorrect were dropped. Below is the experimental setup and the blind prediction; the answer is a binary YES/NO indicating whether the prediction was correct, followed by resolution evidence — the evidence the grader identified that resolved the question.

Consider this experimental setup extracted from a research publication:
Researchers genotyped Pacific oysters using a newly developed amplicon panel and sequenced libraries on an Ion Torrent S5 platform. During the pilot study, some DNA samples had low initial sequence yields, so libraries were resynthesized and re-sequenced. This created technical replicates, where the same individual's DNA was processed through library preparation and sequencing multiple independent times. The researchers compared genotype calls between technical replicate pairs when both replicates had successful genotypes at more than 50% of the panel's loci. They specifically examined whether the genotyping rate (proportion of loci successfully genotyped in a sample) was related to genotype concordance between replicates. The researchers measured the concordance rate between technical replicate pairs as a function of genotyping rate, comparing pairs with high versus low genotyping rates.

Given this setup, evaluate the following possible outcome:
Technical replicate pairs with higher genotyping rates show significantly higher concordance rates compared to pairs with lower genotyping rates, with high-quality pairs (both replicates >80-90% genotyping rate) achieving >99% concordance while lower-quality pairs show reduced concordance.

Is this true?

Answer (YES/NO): NO